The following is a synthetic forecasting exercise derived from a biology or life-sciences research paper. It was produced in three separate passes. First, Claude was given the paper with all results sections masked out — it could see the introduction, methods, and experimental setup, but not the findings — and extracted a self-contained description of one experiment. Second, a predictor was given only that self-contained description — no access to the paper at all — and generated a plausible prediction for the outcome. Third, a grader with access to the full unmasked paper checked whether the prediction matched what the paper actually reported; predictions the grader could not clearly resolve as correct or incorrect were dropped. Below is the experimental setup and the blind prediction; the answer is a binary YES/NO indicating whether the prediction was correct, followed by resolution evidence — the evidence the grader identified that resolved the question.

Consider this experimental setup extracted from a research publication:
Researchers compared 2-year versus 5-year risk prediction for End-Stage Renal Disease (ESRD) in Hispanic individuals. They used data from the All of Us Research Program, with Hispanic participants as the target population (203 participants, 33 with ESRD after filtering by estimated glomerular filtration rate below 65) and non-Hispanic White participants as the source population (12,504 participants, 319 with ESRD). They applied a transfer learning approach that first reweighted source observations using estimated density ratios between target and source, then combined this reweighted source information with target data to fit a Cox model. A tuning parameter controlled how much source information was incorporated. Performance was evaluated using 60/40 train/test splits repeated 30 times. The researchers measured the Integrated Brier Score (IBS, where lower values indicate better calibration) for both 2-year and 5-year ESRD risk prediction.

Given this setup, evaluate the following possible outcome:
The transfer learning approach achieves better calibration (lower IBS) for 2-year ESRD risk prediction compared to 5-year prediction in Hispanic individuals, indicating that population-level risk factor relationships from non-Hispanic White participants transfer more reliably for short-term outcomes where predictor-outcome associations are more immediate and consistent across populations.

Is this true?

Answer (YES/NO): YES